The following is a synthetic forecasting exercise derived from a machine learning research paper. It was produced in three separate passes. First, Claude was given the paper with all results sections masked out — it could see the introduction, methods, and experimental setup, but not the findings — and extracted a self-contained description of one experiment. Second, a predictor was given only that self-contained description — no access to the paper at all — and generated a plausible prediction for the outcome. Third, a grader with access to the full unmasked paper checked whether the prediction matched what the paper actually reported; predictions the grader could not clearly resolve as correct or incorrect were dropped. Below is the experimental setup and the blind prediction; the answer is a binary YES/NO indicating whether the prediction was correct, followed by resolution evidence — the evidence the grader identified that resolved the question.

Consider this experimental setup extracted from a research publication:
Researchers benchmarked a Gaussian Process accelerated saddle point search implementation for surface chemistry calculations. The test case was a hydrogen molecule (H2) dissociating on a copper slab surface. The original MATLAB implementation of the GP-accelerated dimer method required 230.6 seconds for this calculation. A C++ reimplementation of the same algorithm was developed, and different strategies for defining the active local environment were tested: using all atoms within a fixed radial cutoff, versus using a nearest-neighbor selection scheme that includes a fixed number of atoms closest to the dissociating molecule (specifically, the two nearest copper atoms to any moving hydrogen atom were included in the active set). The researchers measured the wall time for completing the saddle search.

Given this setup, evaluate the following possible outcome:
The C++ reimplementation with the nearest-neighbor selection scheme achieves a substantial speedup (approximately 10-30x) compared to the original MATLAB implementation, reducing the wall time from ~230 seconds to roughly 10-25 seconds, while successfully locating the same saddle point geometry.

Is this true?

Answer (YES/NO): NO